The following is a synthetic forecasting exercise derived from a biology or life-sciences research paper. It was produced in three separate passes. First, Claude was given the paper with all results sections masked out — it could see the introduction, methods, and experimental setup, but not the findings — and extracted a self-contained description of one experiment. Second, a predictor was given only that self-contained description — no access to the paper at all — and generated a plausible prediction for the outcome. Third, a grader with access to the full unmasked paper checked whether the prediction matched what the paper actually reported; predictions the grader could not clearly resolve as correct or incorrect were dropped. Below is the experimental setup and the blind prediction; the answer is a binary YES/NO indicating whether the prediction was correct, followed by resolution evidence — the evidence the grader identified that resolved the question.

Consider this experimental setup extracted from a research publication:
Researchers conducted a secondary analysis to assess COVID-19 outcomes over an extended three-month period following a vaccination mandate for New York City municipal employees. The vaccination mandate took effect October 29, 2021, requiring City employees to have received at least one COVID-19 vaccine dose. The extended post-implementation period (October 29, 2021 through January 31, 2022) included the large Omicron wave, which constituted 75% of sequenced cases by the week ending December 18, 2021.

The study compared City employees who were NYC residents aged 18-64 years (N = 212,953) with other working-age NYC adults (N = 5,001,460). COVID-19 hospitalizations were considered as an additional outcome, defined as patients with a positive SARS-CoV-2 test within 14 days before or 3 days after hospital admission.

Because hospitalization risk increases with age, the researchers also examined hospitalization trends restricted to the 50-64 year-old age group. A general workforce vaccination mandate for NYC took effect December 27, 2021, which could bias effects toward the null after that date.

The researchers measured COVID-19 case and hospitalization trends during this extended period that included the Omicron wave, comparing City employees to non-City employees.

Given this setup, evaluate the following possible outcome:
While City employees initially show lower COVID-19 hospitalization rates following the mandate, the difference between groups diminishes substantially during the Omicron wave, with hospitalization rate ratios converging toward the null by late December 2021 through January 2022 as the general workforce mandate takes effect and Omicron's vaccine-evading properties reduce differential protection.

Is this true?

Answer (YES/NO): NO